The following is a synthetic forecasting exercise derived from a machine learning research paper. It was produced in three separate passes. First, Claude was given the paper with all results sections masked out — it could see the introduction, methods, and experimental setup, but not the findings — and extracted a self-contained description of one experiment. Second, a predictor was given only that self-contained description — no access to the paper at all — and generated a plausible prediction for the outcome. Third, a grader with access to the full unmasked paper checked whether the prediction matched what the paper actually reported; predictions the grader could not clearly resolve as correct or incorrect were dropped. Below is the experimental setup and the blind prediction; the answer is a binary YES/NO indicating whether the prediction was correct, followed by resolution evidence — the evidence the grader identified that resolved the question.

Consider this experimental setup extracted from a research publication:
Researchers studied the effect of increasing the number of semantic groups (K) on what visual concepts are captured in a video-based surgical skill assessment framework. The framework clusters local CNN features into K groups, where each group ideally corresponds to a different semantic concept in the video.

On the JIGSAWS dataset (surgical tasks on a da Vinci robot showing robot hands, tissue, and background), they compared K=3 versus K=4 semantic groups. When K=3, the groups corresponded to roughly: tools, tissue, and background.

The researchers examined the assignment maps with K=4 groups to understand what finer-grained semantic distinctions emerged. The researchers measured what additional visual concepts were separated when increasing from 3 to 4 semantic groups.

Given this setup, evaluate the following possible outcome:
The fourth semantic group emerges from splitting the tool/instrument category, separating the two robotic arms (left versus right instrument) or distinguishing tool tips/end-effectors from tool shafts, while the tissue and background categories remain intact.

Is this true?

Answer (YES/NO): YES